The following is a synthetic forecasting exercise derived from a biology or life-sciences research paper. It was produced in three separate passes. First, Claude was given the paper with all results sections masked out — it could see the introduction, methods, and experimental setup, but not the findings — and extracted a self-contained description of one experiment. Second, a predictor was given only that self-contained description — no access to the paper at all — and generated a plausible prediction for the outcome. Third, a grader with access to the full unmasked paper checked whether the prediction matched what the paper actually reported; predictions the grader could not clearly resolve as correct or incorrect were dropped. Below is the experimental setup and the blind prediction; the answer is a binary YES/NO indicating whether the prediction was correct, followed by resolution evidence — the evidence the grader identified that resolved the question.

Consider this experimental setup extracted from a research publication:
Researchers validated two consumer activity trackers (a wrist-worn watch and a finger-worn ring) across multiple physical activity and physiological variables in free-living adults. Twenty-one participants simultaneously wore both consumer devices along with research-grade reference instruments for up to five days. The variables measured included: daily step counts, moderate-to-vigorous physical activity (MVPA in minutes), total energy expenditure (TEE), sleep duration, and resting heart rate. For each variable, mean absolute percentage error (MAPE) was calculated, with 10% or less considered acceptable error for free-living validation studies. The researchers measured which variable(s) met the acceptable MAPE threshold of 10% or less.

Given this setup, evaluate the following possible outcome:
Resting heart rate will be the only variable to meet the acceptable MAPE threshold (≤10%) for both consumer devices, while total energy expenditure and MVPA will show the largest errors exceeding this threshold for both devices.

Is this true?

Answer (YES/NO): NO